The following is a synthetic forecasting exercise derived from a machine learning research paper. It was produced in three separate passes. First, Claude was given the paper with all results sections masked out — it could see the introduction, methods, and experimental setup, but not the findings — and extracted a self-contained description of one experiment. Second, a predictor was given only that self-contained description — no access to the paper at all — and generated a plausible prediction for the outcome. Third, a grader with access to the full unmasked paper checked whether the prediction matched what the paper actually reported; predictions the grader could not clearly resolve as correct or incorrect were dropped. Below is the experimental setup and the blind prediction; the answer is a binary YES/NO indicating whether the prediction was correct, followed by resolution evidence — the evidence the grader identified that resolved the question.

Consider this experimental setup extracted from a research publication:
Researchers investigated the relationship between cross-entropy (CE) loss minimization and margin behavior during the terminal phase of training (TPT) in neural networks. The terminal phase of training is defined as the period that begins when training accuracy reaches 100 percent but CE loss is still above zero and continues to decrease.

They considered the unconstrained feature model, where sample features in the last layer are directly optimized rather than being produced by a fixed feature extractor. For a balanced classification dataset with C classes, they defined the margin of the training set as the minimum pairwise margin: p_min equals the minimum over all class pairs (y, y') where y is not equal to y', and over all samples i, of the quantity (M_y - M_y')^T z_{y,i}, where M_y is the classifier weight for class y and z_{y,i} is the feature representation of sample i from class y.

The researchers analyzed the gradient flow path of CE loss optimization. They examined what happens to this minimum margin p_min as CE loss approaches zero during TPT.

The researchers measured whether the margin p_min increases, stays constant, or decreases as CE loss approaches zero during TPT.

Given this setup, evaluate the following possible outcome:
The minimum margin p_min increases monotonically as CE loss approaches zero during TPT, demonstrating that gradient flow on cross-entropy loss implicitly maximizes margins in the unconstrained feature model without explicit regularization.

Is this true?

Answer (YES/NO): YES